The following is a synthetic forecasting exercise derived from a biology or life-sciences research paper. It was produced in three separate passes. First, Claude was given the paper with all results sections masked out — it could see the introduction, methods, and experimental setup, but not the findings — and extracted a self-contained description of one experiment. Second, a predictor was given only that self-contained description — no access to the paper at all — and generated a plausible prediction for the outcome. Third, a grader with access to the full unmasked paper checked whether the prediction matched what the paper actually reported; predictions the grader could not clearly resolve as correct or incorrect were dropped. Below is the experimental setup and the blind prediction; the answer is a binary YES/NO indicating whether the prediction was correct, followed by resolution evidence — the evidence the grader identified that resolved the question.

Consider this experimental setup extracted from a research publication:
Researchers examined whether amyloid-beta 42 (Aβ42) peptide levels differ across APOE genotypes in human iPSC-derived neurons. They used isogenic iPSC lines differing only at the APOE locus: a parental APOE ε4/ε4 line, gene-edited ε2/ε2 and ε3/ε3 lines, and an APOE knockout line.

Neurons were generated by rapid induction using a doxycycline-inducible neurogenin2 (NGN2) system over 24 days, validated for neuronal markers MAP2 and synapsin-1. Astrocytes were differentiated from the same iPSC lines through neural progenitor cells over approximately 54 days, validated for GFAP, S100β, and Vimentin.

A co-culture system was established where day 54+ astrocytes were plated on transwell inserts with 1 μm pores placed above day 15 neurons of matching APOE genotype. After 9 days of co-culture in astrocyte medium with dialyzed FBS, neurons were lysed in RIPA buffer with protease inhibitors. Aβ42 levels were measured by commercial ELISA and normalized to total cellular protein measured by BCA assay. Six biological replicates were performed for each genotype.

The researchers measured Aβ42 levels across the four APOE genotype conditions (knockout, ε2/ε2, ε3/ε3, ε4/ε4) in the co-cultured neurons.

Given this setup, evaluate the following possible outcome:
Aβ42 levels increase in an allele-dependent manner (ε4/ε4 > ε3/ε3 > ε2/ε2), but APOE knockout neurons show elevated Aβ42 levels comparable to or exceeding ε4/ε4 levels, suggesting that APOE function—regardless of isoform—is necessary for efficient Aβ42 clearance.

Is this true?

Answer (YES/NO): NO